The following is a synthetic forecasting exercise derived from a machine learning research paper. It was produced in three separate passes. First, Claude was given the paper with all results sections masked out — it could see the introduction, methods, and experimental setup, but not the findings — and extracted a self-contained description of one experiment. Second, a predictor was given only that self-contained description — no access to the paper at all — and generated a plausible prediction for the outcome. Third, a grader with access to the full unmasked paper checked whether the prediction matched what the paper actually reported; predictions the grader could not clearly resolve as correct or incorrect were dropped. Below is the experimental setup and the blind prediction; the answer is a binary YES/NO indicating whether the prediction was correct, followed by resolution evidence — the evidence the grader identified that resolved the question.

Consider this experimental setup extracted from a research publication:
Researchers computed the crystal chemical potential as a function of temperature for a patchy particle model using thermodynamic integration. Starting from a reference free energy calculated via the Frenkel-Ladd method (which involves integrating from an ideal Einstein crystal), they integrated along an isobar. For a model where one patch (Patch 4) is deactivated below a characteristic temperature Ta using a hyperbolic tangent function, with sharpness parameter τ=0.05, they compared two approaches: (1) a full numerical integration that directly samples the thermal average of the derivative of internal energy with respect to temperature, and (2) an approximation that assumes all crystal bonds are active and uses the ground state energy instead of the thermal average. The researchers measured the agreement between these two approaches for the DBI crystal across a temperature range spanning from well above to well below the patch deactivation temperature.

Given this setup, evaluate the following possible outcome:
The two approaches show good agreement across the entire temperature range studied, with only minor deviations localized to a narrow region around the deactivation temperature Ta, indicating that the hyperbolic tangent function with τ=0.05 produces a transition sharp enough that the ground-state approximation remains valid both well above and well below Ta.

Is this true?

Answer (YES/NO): NO